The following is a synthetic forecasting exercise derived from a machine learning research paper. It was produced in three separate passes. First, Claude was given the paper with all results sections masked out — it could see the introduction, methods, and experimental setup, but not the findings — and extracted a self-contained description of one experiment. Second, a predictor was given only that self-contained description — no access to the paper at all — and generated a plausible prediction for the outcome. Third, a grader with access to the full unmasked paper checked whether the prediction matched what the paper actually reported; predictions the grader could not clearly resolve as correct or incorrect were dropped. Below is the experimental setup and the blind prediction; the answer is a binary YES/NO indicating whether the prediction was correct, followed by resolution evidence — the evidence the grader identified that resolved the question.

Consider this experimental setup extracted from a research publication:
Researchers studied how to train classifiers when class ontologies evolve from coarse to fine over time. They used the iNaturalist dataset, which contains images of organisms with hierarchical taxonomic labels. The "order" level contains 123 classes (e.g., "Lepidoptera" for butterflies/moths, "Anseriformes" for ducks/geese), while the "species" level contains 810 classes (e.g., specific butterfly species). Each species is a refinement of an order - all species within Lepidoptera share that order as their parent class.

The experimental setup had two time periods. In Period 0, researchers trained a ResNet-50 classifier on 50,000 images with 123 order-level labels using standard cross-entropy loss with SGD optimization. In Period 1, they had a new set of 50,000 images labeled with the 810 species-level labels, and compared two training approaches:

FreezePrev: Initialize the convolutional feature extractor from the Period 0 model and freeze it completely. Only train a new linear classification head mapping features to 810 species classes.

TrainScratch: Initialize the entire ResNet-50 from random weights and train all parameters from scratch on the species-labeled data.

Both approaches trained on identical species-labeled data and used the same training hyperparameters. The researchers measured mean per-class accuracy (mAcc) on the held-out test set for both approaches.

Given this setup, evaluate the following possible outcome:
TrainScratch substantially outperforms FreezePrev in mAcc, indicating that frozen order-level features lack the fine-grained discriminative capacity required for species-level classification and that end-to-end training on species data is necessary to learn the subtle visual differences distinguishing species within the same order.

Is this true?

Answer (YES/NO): YES